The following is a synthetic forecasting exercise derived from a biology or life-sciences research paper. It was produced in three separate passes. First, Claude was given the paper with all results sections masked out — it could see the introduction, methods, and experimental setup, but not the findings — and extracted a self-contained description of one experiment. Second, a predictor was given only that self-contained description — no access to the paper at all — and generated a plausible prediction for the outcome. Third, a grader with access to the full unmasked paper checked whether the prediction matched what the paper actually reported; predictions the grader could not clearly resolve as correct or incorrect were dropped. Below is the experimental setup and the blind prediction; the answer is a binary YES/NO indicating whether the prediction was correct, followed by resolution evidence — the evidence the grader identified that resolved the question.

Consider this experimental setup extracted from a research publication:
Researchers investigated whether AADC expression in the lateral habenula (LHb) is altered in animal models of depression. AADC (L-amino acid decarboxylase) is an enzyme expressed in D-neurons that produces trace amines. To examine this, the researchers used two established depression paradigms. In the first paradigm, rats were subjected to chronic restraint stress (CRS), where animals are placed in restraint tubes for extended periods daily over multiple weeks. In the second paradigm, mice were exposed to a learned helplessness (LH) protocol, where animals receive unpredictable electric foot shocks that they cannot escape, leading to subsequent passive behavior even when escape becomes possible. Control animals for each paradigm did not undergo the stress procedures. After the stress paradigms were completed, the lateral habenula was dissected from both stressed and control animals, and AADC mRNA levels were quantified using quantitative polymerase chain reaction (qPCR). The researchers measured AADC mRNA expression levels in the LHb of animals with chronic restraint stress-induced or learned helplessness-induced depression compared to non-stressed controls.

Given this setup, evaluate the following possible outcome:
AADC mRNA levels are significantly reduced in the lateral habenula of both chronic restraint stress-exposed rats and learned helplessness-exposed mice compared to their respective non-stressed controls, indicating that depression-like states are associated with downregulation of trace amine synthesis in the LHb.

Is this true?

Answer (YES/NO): YES